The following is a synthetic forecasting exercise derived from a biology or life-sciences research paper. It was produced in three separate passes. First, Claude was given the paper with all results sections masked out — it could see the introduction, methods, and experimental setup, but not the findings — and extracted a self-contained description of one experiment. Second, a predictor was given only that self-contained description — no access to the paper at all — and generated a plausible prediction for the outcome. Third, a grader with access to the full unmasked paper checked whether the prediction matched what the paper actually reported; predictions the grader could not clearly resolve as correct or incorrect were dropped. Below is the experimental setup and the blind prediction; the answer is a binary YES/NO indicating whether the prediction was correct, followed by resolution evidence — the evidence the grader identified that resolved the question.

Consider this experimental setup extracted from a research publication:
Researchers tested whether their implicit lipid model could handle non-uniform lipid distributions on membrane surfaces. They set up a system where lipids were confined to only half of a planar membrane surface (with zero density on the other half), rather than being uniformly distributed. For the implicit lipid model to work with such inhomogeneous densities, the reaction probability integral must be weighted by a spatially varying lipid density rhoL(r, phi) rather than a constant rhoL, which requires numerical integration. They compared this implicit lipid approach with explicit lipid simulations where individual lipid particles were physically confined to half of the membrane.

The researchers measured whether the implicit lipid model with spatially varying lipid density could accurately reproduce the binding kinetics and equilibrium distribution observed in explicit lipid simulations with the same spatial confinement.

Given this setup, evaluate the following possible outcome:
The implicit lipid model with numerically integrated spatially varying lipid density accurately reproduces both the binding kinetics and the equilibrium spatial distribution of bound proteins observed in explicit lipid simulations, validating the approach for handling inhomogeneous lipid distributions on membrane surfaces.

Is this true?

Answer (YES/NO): NO